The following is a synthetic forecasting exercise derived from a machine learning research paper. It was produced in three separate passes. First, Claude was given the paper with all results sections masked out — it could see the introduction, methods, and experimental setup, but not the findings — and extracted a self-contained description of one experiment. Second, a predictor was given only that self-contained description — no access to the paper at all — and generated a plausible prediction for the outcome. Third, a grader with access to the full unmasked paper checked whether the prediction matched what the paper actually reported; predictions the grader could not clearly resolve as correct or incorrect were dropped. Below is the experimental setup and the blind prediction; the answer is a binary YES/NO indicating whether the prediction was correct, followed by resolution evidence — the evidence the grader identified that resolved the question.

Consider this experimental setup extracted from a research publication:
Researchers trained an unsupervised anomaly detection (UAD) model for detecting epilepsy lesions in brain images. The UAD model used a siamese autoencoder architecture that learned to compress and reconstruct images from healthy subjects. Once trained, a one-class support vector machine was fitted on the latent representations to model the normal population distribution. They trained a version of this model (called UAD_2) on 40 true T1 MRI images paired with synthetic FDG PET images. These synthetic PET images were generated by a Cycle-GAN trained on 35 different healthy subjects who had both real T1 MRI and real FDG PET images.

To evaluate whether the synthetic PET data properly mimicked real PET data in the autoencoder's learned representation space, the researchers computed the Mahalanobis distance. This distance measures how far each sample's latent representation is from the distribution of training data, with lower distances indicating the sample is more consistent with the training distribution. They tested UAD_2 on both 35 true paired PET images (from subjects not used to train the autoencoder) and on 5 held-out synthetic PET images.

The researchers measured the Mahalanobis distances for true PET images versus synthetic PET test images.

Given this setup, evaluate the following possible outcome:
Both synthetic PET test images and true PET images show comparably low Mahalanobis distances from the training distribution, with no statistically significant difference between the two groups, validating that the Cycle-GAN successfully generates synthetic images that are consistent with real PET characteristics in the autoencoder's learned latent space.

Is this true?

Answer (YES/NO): NO